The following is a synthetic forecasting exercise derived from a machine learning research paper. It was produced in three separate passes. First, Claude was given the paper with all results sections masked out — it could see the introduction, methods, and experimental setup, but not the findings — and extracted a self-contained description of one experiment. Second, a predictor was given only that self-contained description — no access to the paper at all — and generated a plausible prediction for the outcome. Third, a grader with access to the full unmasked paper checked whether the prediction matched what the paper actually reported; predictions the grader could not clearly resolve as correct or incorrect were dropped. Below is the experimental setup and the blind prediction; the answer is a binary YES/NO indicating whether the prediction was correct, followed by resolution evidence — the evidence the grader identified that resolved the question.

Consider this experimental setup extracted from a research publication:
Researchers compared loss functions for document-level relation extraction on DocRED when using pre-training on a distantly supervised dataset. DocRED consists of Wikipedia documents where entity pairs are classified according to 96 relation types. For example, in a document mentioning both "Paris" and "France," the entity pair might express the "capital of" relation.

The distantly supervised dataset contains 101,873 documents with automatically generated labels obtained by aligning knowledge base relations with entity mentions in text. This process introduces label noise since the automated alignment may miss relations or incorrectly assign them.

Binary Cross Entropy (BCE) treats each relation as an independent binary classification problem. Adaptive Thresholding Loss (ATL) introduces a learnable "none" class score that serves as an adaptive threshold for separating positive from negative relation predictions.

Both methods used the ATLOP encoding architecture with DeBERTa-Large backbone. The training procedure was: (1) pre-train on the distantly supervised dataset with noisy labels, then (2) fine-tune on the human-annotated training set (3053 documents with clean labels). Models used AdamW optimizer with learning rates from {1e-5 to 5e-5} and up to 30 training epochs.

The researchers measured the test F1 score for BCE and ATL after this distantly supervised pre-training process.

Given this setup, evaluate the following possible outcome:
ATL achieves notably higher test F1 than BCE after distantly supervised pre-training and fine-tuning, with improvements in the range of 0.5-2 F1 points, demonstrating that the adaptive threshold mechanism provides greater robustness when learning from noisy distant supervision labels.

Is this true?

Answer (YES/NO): NO